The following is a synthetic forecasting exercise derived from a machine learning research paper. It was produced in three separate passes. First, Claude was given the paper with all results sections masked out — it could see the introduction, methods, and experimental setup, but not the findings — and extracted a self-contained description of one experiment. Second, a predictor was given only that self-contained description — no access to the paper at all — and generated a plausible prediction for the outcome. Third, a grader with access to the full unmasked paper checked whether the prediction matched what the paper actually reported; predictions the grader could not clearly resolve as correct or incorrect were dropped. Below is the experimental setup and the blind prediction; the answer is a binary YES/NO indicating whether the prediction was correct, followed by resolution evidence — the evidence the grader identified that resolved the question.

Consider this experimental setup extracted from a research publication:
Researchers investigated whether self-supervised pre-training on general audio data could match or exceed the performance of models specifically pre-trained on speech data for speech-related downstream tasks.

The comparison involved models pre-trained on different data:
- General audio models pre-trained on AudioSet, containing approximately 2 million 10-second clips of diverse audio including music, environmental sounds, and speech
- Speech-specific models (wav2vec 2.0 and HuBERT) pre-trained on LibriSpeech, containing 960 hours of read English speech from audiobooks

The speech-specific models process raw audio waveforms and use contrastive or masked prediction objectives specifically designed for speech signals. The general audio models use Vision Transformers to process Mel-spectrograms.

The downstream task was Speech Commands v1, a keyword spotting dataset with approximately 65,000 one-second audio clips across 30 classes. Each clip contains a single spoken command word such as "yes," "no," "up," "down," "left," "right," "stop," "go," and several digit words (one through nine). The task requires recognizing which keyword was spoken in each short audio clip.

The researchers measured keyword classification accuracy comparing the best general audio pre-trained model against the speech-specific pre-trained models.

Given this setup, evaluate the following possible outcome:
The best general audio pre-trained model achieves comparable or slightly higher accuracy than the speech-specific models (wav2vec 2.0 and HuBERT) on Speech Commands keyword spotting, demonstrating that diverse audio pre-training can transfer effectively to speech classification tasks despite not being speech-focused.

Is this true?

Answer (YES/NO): YES